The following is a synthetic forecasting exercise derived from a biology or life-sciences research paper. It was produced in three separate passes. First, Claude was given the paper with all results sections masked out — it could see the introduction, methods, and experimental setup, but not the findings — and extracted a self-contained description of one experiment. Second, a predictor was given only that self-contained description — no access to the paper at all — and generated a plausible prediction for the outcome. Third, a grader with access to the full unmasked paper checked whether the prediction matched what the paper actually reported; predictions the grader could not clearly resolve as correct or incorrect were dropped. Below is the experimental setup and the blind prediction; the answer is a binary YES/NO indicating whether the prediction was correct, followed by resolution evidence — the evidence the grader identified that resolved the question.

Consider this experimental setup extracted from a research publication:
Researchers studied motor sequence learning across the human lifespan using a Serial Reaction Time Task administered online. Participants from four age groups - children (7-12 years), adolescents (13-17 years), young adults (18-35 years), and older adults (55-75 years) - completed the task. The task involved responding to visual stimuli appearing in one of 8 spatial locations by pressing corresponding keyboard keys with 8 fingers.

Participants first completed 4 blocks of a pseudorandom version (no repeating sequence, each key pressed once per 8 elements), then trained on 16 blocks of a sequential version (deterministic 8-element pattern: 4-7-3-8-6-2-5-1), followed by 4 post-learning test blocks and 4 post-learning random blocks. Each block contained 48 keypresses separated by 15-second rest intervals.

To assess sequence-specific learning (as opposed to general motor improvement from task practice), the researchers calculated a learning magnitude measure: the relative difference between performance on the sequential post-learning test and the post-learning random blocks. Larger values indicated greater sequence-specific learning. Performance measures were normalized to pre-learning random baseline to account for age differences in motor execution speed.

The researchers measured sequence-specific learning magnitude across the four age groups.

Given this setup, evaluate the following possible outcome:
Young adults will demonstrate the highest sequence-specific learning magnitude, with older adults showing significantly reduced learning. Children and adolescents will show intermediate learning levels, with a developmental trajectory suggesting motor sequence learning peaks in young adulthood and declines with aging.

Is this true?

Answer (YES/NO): NO